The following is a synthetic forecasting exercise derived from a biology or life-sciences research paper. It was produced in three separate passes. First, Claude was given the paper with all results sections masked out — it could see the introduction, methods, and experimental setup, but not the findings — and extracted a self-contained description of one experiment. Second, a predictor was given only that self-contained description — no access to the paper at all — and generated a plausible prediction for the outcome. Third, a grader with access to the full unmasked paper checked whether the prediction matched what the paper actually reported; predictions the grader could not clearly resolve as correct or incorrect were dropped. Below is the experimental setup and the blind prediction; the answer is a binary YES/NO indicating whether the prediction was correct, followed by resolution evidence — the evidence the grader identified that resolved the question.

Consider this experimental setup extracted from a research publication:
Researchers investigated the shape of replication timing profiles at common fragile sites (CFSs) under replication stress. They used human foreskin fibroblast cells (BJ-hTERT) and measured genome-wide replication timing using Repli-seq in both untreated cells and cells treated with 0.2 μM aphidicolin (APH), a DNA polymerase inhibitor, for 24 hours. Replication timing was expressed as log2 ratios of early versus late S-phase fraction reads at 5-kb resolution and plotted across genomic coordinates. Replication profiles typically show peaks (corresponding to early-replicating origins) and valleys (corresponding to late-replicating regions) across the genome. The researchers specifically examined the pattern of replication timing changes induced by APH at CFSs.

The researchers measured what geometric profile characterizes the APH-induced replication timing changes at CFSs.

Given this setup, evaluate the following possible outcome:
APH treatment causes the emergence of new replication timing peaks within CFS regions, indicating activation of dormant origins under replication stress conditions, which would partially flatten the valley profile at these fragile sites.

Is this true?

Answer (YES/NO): NO